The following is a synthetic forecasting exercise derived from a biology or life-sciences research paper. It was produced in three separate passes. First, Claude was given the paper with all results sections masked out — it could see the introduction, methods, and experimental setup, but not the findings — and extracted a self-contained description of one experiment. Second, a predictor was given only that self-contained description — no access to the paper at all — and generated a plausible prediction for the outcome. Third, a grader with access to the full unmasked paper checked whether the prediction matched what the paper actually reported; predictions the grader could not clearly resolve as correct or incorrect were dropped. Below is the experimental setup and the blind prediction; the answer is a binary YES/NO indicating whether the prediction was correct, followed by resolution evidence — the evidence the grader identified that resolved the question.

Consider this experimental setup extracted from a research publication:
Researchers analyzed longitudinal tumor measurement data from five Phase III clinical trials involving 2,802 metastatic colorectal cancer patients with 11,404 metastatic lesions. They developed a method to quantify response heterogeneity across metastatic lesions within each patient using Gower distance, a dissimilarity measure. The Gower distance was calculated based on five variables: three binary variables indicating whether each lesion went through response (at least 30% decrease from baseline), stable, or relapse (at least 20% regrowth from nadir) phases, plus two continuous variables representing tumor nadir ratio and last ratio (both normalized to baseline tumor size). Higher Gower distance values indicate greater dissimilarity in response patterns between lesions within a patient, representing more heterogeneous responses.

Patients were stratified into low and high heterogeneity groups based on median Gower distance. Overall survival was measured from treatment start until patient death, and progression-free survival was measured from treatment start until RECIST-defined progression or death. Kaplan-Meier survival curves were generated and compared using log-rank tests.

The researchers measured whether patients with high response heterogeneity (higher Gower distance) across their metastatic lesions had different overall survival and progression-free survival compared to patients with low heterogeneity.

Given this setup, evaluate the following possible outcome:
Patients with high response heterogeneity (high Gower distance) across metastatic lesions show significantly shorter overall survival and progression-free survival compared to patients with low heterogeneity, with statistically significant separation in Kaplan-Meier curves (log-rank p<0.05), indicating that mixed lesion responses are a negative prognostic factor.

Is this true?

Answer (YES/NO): YES